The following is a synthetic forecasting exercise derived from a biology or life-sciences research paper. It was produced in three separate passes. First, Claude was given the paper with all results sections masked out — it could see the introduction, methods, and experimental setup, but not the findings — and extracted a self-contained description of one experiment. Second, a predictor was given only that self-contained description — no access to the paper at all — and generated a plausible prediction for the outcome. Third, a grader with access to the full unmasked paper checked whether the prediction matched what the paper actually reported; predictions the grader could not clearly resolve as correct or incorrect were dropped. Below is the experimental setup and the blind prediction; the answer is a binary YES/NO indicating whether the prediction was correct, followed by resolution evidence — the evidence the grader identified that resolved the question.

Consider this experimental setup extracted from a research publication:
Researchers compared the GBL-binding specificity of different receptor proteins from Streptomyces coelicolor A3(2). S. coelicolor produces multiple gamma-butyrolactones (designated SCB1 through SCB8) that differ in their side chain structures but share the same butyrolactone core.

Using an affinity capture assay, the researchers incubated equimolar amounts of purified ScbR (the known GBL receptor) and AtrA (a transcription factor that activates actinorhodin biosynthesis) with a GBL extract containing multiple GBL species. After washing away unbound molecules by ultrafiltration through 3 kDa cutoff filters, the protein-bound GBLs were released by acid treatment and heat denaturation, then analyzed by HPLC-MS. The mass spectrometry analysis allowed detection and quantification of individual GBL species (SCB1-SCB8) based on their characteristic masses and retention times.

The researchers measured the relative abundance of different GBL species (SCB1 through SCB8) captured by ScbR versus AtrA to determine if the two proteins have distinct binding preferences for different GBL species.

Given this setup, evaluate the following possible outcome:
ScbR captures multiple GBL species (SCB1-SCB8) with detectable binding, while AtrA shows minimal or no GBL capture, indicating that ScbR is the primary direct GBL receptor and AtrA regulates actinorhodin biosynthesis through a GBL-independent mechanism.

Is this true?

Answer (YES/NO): NO